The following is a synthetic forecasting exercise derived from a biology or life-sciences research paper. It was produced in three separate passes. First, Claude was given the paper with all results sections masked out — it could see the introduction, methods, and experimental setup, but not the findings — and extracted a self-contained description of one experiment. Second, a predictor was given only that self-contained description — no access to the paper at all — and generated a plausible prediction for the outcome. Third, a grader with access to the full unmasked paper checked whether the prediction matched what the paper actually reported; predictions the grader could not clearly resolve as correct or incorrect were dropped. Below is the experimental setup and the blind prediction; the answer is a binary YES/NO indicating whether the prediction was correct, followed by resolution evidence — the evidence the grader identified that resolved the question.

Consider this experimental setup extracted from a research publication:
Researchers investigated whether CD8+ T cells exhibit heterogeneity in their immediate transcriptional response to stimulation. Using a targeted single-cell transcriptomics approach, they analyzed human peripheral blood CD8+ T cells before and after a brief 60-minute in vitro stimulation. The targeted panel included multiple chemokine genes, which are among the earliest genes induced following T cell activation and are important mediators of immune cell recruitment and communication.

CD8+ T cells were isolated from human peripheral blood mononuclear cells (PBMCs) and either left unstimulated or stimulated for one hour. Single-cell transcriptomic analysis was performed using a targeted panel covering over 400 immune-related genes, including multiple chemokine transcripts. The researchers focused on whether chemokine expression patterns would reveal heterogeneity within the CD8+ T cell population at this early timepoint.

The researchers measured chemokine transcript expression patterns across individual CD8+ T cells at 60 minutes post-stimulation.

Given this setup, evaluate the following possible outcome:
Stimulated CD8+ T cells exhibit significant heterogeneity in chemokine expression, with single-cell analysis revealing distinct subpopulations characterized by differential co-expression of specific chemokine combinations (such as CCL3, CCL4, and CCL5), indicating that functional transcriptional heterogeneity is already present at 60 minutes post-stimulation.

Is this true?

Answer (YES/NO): YES